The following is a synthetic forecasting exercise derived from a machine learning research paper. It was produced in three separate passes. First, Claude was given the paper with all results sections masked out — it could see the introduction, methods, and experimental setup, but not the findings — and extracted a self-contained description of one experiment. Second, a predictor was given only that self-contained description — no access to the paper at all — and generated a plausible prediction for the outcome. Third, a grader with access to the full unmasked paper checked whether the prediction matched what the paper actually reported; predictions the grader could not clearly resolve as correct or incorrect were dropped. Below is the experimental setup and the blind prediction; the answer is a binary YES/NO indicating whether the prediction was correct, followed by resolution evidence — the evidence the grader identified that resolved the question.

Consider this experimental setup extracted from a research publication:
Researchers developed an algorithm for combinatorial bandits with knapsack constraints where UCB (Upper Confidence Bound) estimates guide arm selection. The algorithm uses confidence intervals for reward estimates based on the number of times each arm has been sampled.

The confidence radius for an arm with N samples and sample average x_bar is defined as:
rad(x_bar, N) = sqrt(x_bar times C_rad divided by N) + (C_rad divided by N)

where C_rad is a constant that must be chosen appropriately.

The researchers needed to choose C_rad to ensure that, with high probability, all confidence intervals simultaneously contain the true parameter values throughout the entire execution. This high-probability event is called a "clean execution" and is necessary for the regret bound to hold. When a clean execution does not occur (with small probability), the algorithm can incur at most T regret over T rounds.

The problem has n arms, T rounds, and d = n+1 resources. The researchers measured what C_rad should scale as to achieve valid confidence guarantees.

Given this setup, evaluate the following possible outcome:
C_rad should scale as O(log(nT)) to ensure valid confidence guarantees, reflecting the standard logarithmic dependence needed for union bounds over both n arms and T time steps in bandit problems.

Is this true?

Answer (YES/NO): NO